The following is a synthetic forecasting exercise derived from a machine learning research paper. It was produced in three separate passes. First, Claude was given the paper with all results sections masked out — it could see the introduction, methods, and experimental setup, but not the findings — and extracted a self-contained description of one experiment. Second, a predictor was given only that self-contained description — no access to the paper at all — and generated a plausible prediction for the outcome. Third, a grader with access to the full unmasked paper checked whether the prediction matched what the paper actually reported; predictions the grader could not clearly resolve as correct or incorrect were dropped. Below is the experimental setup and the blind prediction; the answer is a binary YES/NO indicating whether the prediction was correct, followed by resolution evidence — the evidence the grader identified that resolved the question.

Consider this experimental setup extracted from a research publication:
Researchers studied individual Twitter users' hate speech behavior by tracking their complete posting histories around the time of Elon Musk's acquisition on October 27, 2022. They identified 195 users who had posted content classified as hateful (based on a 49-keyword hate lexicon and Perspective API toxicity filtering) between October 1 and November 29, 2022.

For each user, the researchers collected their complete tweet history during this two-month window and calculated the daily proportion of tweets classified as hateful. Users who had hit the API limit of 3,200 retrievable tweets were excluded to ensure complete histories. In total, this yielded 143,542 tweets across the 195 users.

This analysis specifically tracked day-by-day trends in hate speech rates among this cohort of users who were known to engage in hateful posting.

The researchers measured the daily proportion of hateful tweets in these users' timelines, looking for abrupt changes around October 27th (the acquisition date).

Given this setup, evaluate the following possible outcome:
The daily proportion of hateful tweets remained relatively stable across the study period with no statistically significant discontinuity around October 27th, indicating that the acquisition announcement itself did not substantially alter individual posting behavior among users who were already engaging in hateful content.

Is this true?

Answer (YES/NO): NO